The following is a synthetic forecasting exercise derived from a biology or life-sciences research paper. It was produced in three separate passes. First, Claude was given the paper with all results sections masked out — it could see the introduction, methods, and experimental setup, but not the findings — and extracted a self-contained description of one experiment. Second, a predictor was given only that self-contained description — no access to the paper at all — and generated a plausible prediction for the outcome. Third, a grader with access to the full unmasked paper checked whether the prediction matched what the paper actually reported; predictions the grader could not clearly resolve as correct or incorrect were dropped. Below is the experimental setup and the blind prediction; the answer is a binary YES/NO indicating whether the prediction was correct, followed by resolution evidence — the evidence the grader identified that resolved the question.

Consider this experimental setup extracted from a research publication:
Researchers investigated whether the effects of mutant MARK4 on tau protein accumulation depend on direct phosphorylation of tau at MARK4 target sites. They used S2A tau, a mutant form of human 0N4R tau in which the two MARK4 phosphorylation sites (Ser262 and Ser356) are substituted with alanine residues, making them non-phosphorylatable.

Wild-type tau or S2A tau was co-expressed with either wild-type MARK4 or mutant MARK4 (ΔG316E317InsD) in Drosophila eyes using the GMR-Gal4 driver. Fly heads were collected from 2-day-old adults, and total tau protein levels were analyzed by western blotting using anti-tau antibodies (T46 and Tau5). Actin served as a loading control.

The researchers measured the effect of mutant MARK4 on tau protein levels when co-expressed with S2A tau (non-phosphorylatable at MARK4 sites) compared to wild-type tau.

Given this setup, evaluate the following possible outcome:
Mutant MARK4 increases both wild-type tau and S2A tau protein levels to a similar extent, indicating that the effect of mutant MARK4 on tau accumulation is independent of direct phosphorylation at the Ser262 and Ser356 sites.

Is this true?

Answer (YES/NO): NO